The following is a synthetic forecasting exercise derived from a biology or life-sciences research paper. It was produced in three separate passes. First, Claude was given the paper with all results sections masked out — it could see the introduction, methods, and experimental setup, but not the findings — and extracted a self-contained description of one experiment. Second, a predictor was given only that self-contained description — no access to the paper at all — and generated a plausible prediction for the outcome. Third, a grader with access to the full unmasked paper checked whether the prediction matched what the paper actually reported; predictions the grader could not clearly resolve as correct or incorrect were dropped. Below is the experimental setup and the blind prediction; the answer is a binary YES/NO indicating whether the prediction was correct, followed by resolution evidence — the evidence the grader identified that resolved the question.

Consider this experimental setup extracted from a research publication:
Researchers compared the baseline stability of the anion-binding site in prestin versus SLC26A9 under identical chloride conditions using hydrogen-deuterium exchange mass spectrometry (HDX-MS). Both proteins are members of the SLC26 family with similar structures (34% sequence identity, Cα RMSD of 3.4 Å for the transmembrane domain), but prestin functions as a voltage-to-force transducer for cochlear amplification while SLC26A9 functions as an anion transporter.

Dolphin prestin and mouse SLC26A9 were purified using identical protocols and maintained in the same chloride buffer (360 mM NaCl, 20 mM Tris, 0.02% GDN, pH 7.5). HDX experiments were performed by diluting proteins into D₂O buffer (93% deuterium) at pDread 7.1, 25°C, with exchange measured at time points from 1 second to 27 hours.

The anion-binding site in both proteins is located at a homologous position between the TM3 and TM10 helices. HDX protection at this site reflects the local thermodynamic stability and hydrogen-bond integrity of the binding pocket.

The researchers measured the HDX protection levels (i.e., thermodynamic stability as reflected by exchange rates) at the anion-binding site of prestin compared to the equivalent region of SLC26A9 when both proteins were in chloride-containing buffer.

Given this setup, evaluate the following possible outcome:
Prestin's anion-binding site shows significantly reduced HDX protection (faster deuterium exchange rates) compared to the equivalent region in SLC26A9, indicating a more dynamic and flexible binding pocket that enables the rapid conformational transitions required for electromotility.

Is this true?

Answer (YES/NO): YES